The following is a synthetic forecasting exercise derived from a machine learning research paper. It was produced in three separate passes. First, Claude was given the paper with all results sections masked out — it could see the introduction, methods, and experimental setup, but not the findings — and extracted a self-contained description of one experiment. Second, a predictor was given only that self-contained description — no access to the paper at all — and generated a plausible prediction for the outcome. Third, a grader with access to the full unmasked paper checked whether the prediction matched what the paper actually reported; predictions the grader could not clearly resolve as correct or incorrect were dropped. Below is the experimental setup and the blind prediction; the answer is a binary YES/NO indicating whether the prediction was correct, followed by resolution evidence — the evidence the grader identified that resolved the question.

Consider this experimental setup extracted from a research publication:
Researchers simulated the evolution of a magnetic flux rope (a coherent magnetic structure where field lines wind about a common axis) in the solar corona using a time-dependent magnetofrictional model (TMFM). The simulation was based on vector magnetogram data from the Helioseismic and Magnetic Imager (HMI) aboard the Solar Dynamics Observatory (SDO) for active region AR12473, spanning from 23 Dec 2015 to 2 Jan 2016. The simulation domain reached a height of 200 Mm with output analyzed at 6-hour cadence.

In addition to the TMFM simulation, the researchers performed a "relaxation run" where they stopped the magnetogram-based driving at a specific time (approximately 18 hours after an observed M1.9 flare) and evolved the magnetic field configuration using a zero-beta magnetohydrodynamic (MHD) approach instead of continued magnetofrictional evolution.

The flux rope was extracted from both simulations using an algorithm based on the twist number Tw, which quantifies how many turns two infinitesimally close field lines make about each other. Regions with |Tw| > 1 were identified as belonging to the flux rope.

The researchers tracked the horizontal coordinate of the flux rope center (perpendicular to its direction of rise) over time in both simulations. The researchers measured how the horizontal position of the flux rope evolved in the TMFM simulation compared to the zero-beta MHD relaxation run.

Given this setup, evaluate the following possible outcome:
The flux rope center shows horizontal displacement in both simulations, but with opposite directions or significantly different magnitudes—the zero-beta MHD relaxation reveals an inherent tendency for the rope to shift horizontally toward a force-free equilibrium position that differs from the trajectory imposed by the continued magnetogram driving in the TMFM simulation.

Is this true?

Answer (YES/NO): NO